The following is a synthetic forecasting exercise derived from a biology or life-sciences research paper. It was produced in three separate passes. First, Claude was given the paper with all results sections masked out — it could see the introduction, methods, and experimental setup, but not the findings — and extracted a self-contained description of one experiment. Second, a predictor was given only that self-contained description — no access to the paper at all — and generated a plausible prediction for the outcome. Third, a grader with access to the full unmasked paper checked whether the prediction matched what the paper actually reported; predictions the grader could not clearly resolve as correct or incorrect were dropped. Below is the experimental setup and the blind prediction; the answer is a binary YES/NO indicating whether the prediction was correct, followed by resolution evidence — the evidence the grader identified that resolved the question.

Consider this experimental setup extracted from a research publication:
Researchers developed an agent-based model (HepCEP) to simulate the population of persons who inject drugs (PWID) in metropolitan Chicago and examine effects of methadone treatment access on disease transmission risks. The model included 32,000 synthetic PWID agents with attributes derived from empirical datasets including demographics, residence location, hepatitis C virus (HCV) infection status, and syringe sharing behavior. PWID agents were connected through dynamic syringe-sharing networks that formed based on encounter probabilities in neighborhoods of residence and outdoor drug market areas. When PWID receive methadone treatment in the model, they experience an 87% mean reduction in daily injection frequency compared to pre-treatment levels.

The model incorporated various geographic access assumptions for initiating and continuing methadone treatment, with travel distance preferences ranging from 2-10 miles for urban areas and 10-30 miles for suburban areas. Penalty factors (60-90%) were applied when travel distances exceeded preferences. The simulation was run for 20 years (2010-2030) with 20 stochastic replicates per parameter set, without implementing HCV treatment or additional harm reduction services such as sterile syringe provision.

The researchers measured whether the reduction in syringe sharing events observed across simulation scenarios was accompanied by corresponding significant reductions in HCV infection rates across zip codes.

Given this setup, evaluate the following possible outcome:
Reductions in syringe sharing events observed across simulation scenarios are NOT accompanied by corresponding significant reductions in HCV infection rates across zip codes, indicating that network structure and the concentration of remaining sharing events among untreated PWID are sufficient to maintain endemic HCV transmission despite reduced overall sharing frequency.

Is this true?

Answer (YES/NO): YES